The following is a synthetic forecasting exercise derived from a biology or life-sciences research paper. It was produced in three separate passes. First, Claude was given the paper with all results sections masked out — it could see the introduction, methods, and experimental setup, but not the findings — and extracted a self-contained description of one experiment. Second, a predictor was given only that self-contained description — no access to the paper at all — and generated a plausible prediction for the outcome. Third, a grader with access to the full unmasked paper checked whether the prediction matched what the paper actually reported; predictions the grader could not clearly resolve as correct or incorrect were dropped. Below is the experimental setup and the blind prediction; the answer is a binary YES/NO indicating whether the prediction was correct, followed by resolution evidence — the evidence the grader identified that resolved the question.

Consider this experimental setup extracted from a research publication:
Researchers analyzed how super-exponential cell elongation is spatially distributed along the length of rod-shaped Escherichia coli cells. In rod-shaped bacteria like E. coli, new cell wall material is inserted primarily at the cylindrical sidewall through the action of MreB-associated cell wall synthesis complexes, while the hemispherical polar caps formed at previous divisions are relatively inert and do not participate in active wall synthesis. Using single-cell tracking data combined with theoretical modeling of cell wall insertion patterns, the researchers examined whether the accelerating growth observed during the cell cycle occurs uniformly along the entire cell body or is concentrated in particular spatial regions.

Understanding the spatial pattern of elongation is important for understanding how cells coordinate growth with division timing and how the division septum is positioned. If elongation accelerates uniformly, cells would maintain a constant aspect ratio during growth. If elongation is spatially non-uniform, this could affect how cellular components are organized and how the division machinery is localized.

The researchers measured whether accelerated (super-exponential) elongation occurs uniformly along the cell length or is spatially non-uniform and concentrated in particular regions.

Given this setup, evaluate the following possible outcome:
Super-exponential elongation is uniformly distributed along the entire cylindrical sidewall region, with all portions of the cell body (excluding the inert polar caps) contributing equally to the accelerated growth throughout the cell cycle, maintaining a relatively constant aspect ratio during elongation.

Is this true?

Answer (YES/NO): NO